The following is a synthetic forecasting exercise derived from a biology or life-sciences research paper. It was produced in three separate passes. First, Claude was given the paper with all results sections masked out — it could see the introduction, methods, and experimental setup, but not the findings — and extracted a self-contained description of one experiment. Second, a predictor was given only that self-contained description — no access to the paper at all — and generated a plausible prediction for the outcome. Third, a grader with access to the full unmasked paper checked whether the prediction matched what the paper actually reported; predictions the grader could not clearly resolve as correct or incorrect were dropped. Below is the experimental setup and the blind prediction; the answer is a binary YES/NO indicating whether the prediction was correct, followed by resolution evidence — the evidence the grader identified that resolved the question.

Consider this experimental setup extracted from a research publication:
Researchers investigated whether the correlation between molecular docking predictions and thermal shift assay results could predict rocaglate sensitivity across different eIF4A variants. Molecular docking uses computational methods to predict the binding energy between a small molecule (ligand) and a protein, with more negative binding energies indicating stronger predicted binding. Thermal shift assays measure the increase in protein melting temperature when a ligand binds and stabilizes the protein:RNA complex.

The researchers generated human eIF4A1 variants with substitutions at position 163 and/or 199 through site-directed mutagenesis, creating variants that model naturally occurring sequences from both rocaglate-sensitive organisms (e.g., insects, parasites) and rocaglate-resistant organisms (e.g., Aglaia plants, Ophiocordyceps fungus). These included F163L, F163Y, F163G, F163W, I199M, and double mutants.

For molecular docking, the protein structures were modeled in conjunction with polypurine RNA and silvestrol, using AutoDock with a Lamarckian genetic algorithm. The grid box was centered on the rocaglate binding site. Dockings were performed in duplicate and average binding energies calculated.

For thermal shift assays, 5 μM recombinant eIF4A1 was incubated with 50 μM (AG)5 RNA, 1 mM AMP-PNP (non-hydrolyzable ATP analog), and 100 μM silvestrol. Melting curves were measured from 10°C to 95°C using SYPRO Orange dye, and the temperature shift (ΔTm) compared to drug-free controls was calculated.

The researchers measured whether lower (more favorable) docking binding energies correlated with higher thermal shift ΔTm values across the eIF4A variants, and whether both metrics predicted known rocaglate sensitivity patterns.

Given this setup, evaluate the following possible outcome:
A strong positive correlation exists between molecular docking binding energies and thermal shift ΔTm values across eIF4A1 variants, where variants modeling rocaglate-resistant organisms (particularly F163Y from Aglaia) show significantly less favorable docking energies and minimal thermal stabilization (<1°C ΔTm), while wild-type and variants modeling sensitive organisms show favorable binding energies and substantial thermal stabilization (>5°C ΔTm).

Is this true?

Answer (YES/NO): NO